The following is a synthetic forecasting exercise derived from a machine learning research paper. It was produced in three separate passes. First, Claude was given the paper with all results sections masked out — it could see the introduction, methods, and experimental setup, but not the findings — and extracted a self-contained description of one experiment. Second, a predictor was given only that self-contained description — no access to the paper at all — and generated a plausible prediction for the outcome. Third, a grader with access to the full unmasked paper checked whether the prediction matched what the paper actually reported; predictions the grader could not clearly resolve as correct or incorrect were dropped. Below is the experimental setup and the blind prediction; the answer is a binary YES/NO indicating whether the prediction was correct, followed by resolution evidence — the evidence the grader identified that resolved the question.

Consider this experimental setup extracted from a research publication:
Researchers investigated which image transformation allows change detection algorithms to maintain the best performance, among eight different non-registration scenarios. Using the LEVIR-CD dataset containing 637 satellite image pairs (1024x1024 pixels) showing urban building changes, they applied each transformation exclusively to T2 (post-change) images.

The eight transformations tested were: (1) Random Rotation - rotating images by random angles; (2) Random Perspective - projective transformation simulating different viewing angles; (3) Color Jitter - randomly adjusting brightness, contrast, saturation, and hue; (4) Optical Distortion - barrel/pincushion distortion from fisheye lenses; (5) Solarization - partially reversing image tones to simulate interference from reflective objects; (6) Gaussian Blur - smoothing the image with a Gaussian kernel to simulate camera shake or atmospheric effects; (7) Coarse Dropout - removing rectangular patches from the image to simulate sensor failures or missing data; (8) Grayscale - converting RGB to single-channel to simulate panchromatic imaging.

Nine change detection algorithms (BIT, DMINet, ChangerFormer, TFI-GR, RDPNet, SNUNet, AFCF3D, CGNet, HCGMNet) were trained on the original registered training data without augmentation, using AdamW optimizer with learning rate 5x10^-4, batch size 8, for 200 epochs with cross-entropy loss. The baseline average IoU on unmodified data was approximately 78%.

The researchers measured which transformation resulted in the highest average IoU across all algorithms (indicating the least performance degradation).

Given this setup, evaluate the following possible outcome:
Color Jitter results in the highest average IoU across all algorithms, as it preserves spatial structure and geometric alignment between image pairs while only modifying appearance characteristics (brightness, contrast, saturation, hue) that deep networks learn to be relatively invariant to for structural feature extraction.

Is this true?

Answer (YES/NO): NO